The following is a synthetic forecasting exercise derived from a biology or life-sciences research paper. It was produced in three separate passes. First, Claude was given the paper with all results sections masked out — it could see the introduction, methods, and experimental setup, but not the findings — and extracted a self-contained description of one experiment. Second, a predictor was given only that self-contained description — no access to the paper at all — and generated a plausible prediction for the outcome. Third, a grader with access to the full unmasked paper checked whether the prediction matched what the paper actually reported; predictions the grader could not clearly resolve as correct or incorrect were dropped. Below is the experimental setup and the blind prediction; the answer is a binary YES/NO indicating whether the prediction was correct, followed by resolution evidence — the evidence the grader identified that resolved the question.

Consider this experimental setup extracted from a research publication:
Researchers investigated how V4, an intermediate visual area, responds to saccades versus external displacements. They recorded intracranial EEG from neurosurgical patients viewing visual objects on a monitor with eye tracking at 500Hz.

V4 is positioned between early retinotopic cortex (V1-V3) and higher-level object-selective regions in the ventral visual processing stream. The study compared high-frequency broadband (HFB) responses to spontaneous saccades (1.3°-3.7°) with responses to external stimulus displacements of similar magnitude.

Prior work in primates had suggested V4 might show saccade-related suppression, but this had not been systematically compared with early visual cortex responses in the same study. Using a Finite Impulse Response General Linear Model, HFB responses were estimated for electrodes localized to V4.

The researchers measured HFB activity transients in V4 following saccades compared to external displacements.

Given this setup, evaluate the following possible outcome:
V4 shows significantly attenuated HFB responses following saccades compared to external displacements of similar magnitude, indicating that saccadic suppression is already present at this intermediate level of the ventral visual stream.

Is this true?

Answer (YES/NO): YES